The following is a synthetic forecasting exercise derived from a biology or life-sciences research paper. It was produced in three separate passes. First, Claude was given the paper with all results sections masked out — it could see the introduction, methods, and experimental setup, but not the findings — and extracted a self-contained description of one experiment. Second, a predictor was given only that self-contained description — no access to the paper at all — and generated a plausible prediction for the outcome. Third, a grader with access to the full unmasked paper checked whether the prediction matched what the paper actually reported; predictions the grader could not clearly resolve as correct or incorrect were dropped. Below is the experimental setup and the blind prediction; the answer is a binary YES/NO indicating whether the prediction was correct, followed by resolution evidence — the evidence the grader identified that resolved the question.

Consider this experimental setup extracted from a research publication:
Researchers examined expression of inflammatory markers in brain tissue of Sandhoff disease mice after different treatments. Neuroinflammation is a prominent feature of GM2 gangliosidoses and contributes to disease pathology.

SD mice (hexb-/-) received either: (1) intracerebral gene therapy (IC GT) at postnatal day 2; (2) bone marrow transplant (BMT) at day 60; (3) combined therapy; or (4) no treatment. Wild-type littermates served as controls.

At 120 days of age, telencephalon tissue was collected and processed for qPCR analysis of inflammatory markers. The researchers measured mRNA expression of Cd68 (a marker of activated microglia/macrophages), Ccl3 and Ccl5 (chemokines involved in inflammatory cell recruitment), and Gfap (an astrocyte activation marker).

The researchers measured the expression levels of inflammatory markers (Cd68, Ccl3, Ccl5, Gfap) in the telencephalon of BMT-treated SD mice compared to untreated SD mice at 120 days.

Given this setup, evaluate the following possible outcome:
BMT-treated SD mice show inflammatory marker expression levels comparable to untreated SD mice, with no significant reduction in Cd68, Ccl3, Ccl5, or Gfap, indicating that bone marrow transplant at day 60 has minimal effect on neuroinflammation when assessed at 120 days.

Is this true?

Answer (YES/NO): NO